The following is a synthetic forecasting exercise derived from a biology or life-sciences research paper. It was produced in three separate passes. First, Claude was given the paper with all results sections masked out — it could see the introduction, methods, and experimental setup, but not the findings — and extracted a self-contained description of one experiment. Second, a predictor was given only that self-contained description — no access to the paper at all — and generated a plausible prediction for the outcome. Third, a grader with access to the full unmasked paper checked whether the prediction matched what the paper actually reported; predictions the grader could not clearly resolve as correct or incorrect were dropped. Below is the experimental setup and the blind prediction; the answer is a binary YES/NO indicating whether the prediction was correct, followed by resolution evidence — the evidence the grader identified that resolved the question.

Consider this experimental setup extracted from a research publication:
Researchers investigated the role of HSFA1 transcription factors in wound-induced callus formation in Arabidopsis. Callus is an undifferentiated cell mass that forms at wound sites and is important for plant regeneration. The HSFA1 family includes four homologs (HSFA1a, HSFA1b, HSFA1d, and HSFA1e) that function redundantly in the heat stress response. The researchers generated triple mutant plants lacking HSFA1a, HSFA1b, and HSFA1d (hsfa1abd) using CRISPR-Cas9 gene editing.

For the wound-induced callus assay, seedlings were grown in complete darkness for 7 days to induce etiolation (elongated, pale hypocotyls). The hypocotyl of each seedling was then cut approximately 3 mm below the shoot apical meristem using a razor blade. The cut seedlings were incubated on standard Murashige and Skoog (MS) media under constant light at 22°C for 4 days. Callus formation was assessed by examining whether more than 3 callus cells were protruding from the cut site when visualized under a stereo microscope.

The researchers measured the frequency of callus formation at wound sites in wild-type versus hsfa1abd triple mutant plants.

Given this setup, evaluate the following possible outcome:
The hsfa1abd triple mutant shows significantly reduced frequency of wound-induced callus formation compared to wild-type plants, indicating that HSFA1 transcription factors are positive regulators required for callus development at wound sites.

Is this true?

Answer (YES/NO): YES